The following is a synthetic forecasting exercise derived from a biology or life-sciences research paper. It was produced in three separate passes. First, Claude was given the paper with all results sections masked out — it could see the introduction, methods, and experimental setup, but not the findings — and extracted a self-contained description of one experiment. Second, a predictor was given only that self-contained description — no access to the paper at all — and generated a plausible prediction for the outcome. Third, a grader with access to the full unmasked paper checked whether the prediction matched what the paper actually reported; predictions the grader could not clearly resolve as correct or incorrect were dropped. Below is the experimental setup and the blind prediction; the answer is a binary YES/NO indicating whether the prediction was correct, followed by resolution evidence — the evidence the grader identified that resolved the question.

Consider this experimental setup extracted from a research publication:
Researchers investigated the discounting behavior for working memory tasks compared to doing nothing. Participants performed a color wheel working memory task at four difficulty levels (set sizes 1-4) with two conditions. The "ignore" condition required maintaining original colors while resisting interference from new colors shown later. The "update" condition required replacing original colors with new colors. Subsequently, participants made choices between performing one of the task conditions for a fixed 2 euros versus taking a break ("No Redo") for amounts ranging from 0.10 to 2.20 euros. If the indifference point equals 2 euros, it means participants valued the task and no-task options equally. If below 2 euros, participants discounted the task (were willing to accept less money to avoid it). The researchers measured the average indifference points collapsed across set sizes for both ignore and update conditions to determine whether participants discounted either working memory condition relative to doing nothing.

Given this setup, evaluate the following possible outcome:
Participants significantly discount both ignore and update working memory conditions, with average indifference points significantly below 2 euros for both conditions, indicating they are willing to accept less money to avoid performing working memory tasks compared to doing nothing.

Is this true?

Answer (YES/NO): YES